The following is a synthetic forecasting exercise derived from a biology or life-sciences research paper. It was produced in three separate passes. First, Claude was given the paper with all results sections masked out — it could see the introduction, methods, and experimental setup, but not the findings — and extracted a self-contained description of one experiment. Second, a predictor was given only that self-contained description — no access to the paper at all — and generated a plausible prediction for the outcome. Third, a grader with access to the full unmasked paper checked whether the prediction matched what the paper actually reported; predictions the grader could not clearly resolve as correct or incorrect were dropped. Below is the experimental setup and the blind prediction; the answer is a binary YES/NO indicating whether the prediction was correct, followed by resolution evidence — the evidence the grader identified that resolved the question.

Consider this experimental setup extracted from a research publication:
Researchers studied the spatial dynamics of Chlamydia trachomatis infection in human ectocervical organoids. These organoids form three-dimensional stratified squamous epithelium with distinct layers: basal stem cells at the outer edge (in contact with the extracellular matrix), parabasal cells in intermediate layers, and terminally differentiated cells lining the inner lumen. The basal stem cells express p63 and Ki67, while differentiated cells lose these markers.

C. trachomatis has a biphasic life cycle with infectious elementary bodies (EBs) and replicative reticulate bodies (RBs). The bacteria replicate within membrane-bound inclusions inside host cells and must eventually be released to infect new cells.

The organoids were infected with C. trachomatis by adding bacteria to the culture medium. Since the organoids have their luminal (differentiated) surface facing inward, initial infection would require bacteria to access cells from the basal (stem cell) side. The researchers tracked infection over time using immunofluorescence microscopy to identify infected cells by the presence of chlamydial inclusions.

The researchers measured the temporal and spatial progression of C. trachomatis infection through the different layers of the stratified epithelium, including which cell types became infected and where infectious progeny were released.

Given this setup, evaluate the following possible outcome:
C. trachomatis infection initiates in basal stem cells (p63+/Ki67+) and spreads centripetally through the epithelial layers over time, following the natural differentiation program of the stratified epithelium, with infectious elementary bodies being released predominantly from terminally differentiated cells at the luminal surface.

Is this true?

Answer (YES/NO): NO